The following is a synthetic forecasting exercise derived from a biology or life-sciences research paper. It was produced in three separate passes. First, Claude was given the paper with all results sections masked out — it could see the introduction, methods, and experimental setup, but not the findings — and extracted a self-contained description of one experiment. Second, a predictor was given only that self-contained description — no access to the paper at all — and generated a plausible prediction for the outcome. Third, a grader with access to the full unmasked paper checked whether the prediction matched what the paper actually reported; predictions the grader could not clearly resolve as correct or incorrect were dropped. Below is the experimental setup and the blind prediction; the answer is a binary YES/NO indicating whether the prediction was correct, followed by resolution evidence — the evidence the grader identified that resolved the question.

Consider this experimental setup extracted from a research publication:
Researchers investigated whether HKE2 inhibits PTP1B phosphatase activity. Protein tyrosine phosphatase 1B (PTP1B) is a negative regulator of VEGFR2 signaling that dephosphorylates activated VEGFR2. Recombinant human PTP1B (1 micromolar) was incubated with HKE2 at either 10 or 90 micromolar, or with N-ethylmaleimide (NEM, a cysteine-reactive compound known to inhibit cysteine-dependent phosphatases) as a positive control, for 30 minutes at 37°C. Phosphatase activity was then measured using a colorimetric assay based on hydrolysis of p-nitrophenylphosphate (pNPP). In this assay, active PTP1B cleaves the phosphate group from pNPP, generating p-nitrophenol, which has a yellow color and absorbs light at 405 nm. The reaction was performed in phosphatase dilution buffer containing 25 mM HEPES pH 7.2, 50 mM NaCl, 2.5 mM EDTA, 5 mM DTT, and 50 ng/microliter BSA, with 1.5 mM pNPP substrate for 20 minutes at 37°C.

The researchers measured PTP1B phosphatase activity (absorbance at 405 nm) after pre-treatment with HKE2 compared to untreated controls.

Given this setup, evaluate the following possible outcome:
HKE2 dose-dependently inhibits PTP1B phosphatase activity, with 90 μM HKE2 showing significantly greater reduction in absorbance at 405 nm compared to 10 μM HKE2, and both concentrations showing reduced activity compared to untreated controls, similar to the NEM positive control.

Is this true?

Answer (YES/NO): NO